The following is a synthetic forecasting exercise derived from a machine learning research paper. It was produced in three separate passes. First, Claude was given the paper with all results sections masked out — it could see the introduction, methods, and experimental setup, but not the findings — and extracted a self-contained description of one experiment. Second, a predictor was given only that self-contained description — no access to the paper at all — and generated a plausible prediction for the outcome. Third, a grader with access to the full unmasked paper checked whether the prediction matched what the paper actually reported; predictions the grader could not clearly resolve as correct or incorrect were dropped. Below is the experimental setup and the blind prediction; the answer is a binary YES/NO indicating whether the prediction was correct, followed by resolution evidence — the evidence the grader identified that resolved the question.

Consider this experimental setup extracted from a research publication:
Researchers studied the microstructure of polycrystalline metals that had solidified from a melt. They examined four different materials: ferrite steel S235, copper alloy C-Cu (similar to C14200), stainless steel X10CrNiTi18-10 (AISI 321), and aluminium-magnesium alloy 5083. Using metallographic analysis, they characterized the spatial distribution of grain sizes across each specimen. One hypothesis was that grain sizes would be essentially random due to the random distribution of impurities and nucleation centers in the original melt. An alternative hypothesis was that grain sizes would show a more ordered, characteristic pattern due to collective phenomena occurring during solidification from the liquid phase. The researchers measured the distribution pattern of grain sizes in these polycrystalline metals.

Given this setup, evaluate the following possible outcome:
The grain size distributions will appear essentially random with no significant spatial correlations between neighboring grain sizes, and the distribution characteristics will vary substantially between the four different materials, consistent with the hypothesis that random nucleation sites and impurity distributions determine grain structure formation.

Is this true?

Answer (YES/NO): NO